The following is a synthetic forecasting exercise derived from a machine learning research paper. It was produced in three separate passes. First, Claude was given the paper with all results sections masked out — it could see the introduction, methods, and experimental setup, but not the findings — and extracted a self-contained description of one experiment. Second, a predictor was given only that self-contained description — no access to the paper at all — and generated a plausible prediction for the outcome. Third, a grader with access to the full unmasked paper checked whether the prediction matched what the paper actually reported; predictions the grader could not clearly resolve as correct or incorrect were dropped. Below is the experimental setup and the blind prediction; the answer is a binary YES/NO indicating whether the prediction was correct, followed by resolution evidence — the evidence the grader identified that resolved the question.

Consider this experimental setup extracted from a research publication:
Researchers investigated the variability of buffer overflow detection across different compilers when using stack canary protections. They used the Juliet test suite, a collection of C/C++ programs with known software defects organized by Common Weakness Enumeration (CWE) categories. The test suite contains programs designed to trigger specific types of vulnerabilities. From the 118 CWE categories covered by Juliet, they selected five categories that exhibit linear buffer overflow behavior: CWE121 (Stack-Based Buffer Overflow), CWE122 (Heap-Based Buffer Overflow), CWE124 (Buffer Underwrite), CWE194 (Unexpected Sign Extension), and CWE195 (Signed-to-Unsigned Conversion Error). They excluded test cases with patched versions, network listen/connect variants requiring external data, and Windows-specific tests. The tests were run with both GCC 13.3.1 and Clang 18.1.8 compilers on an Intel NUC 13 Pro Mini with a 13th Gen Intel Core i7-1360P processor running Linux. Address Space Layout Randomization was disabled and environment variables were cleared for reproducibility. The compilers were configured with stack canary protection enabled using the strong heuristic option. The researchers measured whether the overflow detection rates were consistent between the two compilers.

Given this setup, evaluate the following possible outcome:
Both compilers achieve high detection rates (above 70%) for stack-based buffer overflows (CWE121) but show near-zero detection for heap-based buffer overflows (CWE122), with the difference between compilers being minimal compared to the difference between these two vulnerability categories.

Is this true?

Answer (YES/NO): NO